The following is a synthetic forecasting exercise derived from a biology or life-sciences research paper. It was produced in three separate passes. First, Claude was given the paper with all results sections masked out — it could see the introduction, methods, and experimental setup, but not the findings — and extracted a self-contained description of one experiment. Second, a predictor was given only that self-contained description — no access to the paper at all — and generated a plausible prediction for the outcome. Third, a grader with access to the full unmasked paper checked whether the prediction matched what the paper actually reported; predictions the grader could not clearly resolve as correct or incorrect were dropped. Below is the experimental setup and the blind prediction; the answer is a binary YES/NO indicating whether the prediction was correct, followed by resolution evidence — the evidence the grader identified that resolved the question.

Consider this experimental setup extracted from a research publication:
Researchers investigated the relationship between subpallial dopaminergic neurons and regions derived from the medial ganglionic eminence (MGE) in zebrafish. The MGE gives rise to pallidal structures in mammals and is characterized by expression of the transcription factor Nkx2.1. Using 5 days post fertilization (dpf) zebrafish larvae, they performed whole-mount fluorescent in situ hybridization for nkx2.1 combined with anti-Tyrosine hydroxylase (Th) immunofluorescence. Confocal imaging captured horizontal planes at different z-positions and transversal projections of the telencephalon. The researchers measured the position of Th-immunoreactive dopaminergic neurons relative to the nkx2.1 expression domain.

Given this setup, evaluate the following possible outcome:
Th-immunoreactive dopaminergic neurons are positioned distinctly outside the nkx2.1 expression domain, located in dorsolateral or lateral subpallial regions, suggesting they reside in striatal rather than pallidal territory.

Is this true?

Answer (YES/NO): NO